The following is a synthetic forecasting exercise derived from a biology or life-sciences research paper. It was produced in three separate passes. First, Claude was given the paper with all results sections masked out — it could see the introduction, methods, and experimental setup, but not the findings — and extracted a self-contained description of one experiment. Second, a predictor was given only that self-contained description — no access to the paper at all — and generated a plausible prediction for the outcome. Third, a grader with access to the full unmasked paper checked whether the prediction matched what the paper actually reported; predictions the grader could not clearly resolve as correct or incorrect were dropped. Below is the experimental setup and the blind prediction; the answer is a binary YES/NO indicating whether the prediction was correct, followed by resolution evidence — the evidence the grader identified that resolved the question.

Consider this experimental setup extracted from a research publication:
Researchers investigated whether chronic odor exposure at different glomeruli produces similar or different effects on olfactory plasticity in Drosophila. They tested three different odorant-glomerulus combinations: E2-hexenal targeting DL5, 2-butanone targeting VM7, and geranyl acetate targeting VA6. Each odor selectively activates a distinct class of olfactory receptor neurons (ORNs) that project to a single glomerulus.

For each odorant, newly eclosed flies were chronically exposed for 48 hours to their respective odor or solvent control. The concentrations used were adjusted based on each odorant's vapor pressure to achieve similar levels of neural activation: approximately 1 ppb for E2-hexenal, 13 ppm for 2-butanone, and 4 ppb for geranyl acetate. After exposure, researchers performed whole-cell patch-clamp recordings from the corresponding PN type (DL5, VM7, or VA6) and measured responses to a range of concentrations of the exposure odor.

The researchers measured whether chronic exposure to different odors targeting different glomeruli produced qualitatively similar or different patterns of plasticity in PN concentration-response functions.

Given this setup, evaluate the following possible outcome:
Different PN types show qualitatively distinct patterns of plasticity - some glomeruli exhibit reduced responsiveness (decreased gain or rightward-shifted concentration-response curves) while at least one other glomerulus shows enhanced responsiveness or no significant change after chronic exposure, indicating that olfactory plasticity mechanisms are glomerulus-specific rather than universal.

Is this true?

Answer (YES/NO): NO